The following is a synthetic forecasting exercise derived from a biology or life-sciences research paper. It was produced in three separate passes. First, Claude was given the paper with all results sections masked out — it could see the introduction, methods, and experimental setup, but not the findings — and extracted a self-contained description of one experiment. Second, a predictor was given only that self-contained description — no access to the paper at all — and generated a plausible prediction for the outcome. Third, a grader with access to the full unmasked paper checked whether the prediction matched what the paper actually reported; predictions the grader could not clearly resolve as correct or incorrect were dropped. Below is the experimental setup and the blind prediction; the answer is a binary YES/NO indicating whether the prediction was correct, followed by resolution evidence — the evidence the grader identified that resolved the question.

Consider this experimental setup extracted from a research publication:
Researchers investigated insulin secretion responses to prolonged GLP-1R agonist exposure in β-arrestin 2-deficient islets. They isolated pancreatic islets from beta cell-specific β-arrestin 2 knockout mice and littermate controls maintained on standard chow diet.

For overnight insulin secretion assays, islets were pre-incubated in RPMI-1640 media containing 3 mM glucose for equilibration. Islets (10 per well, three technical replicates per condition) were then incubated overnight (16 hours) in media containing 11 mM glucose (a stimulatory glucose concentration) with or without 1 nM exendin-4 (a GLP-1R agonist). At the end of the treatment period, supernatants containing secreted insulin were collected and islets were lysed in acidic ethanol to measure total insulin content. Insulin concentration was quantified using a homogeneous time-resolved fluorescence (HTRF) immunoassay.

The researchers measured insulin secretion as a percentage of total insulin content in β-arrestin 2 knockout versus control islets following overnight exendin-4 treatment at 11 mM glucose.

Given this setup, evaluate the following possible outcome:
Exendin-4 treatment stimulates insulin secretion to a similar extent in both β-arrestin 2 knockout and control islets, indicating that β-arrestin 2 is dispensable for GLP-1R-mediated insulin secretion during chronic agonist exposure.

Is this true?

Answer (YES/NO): NO